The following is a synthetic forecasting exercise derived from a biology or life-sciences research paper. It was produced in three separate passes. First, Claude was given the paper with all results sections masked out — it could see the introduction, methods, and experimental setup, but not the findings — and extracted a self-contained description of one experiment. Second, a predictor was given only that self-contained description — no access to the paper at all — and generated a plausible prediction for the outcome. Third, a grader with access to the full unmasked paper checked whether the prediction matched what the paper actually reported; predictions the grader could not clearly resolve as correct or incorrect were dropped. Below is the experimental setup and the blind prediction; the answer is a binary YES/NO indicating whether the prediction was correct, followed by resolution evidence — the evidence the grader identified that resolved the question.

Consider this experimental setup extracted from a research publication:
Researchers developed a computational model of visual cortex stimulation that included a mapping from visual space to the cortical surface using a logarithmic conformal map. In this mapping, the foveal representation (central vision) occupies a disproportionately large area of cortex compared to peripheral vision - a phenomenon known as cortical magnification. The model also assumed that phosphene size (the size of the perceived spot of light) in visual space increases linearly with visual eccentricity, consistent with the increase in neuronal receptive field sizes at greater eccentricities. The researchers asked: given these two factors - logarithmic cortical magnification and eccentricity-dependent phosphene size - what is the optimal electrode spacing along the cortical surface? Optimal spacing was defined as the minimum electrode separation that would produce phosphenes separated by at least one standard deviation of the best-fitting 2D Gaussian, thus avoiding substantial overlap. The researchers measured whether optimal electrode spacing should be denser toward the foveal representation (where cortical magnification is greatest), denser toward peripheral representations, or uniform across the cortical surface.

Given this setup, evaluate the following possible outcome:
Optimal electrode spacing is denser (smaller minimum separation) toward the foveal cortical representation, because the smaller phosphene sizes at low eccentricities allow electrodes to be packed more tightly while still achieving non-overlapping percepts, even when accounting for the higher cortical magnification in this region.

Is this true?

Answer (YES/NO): NO